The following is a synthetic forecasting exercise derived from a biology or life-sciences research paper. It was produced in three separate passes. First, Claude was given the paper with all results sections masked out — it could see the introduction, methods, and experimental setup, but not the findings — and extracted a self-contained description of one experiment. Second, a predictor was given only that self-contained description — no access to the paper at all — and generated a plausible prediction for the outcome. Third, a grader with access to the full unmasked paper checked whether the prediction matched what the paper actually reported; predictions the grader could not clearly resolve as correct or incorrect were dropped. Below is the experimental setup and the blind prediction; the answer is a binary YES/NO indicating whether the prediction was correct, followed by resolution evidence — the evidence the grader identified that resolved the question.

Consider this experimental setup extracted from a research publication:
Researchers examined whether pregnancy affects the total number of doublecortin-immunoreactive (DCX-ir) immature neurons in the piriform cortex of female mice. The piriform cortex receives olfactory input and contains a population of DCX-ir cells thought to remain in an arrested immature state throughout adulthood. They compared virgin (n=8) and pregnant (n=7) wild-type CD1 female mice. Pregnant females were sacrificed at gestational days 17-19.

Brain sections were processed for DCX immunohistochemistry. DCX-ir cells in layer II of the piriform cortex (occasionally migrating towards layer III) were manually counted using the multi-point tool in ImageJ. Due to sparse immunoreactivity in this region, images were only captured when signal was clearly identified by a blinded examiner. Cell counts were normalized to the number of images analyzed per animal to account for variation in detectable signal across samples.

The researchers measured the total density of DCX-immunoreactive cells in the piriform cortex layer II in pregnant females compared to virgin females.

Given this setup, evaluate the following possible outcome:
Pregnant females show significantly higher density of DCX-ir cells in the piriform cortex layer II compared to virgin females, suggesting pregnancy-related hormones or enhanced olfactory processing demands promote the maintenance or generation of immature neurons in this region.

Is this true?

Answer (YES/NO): NO